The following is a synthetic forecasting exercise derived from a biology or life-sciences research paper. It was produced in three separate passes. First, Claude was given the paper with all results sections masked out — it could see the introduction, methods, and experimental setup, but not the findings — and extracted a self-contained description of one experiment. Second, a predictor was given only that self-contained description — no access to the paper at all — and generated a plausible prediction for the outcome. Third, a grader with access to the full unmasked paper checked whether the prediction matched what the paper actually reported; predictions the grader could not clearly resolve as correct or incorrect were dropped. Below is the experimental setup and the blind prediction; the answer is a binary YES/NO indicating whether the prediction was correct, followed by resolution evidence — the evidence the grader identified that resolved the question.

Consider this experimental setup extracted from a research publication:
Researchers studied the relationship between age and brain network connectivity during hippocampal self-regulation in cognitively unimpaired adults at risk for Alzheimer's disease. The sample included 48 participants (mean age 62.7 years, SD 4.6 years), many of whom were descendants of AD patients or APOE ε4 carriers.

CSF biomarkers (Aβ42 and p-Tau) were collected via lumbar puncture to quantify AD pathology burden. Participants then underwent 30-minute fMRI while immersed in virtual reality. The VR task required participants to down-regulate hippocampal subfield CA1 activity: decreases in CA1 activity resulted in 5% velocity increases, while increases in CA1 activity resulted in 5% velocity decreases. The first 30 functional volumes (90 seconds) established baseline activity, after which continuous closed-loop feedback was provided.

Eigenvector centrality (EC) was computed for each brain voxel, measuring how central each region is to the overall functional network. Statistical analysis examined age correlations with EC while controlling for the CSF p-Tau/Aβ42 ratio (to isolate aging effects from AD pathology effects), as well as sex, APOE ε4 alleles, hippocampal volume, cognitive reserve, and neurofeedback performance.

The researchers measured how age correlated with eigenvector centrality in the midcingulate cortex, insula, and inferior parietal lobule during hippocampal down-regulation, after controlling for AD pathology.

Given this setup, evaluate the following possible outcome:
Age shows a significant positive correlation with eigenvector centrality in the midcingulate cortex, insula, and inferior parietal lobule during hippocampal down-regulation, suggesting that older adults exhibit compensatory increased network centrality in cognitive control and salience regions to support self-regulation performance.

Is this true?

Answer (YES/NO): NO